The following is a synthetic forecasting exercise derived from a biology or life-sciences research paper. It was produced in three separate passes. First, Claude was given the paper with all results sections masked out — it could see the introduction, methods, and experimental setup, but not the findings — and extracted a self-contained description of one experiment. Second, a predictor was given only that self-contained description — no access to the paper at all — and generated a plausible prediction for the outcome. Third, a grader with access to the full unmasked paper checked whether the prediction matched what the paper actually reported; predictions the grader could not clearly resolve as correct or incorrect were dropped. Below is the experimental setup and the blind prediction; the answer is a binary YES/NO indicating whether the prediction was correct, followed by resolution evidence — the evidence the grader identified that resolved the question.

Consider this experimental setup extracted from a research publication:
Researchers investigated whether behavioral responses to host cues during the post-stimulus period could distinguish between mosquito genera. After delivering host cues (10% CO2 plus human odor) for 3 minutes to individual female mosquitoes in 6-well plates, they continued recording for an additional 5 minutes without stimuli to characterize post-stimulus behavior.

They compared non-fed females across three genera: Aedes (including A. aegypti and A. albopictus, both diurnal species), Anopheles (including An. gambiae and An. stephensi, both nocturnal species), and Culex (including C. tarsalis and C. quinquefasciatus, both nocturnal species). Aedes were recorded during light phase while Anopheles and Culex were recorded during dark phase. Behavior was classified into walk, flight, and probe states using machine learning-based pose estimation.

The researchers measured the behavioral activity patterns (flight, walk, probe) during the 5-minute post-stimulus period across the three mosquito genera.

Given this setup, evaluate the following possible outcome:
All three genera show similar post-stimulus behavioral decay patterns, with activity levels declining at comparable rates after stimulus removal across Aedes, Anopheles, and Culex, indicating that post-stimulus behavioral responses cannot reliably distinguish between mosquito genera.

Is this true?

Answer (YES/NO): NO